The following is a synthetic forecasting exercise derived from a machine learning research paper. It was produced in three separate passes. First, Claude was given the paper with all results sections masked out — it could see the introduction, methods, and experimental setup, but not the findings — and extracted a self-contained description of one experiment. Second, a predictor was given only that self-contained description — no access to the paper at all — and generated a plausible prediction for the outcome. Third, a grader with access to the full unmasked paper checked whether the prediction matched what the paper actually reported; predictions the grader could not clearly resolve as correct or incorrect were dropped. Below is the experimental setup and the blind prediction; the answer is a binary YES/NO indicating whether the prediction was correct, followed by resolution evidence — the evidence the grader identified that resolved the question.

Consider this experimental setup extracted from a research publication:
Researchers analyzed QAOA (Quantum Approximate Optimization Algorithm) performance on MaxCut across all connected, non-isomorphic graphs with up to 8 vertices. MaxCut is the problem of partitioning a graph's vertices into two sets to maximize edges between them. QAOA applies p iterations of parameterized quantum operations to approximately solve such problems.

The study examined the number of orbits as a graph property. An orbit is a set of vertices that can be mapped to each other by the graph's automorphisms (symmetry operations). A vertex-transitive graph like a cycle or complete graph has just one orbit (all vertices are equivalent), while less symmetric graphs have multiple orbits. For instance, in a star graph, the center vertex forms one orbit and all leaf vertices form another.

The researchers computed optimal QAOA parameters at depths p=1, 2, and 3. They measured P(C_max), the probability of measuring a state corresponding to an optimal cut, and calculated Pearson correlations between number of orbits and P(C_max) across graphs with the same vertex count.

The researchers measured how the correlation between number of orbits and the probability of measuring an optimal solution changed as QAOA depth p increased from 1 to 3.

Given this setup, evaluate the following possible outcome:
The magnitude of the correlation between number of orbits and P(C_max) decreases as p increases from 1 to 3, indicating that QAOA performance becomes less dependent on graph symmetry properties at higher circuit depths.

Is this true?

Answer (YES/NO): NO